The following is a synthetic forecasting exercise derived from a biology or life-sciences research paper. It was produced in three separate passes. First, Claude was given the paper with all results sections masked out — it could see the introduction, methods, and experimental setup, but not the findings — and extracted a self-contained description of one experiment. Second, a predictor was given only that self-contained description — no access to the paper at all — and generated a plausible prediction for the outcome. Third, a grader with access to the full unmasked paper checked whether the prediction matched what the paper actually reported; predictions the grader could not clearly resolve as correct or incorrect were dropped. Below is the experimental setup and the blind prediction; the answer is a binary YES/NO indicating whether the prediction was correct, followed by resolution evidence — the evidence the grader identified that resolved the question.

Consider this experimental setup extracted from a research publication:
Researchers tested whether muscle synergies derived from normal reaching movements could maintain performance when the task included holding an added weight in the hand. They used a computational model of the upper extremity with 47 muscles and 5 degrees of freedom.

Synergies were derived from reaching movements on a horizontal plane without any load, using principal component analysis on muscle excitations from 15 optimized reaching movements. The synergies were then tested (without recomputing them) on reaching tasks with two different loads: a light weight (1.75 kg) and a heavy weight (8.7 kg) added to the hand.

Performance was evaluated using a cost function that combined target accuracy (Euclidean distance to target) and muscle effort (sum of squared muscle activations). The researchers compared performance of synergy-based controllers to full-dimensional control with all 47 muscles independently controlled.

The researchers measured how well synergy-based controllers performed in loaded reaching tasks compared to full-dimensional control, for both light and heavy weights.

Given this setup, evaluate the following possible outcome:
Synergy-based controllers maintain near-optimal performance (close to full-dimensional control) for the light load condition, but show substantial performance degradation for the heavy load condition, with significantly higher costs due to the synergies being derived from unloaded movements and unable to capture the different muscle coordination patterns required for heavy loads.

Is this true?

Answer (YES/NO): YES